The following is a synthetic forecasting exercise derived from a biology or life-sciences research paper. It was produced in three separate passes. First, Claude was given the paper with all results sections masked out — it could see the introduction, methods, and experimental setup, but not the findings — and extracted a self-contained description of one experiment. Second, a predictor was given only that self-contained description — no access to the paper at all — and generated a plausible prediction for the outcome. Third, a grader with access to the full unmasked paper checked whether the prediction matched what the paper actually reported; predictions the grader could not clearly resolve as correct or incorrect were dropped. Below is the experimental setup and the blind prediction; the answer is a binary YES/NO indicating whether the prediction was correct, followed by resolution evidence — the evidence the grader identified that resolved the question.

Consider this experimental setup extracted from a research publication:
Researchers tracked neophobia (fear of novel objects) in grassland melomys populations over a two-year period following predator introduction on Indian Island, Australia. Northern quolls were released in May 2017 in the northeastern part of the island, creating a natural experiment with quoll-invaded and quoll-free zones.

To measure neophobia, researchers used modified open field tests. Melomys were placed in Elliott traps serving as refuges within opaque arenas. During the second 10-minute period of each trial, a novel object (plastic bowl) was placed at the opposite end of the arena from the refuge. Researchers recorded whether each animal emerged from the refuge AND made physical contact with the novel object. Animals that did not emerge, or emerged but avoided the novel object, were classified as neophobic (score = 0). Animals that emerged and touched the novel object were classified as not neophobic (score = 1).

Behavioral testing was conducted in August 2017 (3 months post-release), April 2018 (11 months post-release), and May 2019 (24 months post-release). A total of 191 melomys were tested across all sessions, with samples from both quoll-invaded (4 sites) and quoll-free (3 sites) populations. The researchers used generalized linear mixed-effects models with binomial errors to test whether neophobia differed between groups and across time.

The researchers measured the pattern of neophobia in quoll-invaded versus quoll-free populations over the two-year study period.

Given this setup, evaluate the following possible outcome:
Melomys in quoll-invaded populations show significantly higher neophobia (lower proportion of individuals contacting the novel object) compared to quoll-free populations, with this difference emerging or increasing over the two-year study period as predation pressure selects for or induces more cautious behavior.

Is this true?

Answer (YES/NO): NO